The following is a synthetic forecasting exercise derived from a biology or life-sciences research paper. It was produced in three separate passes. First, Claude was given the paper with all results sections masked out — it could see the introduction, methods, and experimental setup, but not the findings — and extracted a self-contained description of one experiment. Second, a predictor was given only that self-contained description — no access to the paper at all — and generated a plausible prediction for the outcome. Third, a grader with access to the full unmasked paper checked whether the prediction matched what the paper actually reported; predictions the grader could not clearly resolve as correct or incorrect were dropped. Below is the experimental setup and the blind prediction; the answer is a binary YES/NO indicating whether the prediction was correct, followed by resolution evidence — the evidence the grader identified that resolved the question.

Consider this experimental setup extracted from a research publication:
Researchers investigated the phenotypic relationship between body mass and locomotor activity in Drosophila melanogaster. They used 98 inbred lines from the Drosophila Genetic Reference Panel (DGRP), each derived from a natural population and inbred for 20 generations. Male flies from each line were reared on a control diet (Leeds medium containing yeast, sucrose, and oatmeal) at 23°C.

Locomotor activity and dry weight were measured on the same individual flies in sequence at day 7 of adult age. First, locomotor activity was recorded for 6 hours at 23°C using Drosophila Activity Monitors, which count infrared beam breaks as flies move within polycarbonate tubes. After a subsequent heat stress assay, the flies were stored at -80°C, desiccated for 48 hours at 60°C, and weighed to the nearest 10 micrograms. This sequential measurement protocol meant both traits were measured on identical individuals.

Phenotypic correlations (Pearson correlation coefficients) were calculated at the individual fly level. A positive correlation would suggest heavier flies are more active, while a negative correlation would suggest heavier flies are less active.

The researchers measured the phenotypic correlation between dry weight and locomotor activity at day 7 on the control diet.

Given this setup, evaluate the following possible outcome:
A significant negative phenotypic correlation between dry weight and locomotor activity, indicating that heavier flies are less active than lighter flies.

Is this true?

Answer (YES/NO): YES